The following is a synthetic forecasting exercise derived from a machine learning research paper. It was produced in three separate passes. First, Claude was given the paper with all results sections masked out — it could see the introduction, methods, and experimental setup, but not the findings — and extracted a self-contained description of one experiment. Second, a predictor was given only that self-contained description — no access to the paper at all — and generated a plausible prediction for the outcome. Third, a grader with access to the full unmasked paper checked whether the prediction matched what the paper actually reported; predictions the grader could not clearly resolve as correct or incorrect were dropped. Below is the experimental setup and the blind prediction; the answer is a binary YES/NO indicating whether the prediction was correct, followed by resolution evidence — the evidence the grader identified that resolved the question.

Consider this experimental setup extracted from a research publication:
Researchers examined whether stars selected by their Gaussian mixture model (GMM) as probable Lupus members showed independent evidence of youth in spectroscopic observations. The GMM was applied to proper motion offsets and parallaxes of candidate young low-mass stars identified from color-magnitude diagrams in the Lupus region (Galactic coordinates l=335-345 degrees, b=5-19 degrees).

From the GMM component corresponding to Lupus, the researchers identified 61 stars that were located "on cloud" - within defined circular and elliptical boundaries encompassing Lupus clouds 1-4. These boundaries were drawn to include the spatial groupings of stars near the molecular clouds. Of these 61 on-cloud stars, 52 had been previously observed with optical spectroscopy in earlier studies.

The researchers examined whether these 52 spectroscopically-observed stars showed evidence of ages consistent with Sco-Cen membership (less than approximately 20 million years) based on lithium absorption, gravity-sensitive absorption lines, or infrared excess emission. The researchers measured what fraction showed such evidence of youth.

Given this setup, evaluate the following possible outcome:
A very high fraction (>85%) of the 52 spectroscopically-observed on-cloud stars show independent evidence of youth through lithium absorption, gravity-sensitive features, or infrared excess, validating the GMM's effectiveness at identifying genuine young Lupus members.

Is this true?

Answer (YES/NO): YES